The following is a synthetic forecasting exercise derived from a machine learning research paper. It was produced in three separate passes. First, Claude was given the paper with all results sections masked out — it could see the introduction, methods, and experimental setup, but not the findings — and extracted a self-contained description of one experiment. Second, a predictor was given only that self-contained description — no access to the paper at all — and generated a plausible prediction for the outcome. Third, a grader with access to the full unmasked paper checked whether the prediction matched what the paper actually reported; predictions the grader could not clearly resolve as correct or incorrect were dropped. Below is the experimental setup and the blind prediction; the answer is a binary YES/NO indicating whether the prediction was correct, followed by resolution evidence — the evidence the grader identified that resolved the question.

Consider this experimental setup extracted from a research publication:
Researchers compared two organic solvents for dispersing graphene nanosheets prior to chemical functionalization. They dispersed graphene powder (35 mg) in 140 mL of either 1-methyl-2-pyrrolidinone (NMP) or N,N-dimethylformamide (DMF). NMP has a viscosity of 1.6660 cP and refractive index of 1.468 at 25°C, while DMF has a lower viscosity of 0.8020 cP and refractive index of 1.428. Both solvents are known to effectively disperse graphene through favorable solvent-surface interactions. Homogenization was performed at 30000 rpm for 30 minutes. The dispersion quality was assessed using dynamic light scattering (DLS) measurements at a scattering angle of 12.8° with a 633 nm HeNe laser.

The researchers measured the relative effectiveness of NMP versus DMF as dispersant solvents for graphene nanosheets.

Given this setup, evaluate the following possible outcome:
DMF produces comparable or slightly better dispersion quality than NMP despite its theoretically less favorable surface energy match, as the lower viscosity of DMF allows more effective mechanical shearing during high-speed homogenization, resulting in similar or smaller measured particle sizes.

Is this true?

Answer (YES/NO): NO